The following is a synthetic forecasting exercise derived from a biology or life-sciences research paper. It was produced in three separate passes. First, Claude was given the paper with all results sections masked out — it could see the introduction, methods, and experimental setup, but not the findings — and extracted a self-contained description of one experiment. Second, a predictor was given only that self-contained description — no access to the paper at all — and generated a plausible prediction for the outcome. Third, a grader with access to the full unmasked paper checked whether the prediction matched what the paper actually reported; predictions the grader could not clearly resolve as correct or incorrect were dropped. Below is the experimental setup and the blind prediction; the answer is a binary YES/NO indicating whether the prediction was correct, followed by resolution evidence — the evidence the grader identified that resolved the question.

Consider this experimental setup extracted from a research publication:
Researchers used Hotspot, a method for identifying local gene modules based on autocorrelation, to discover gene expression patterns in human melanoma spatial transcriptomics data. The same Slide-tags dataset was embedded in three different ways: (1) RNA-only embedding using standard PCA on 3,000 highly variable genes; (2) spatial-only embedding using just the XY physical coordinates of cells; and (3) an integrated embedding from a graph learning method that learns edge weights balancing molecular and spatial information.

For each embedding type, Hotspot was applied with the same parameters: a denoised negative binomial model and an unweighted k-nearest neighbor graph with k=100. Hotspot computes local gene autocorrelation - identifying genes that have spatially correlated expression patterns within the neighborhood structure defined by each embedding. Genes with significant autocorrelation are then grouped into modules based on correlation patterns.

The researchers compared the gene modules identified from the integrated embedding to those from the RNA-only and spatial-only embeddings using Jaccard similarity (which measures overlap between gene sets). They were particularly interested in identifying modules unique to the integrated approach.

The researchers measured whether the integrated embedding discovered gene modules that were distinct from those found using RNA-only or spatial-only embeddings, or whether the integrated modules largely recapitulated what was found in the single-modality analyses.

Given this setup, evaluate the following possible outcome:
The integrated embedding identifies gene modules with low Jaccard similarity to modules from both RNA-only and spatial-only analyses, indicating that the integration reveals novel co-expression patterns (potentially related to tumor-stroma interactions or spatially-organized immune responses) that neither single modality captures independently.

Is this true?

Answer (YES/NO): YES